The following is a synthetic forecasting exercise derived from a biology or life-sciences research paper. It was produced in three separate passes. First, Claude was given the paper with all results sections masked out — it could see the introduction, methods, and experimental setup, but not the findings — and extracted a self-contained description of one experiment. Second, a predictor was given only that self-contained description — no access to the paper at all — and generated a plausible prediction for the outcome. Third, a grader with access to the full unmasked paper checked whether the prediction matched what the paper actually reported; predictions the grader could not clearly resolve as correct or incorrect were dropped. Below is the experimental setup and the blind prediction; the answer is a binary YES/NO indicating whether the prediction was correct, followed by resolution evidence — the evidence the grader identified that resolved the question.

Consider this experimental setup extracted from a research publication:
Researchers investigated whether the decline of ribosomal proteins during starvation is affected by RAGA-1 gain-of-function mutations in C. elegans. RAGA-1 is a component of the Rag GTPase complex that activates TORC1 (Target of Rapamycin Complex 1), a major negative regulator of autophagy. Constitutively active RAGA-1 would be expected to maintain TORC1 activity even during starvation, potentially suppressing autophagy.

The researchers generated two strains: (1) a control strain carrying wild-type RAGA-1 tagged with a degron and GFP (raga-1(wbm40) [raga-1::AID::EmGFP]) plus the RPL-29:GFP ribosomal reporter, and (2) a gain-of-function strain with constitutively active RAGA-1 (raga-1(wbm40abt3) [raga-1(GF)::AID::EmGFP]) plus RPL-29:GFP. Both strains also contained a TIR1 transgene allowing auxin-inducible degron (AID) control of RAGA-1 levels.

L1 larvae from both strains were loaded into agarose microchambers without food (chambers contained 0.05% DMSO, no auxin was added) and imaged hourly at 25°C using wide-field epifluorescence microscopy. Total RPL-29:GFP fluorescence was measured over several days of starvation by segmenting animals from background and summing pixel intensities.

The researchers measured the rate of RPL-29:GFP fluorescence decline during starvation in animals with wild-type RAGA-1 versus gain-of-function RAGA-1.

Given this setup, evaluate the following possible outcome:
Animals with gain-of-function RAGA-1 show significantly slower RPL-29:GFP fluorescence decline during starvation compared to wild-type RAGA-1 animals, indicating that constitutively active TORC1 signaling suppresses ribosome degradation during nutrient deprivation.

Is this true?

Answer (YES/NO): YES